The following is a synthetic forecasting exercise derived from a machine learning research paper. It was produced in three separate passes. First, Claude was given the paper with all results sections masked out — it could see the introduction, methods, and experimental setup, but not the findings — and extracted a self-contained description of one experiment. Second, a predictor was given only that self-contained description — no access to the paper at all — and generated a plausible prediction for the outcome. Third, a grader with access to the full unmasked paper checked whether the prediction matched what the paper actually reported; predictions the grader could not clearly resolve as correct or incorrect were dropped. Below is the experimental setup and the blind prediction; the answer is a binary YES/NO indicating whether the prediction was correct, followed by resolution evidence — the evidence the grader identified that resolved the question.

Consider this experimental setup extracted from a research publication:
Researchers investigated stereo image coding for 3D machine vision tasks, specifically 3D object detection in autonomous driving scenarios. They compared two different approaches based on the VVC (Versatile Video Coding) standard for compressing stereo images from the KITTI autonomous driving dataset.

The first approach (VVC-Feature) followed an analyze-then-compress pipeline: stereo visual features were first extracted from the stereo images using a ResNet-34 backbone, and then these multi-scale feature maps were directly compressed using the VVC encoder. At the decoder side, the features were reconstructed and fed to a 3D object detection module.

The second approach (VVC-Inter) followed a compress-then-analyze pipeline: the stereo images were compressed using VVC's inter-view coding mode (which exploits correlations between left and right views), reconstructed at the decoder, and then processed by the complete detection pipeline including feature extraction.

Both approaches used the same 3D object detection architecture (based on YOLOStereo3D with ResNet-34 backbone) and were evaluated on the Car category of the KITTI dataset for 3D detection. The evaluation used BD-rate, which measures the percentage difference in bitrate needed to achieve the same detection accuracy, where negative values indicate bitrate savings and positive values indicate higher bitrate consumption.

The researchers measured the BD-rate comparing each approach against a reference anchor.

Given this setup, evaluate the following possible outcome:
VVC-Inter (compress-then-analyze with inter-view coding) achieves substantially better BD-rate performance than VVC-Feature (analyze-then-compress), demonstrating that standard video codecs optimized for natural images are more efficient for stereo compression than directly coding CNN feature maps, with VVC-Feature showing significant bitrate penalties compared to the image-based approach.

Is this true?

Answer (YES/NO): YES